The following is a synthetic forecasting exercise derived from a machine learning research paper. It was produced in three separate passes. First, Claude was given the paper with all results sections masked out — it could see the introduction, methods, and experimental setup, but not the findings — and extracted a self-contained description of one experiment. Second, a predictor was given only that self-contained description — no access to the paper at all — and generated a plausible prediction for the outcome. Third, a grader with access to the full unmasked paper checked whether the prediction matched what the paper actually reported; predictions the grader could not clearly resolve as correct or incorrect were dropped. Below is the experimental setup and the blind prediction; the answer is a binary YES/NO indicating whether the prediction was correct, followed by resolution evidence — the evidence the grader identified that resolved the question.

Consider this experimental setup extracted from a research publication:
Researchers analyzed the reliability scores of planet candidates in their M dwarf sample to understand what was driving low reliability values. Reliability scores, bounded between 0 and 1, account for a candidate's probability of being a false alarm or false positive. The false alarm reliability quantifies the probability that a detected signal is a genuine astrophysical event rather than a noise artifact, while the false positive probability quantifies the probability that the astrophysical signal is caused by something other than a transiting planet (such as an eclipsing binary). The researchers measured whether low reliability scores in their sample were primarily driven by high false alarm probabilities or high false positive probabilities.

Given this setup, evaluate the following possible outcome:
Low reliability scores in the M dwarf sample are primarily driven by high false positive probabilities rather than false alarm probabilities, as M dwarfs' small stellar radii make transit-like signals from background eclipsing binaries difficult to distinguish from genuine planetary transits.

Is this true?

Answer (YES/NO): YES